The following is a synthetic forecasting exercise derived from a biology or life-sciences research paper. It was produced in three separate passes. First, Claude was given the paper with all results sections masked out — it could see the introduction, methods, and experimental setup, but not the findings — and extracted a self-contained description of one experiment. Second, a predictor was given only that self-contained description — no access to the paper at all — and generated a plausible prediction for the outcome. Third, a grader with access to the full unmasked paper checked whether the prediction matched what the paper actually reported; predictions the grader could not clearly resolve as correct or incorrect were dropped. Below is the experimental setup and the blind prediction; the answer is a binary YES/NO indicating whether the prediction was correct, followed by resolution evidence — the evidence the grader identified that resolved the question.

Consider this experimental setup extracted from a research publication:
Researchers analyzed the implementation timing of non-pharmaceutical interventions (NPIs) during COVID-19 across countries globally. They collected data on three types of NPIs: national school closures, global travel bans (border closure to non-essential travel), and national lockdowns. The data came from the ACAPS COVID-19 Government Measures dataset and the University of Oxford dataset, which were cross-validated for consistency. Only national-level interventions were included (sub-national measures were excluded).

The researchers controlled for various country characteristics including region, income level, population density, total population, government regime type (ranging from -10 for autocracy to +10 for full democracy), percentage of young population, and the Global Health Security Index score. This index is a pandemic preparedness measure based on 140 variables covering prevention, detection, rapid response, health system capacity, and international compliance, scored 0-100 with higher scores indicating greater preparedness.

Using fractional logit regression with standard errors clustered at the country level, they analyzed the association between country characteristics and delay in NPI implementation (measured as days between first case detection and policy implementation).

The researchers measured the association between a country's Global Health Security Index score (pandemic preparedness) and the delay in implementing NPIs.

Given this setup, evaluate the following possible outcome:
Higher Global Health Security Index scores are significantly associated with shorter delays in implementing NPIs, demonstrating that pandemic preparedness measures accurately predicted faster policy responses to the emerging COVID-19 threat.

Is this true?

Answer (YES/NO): NO